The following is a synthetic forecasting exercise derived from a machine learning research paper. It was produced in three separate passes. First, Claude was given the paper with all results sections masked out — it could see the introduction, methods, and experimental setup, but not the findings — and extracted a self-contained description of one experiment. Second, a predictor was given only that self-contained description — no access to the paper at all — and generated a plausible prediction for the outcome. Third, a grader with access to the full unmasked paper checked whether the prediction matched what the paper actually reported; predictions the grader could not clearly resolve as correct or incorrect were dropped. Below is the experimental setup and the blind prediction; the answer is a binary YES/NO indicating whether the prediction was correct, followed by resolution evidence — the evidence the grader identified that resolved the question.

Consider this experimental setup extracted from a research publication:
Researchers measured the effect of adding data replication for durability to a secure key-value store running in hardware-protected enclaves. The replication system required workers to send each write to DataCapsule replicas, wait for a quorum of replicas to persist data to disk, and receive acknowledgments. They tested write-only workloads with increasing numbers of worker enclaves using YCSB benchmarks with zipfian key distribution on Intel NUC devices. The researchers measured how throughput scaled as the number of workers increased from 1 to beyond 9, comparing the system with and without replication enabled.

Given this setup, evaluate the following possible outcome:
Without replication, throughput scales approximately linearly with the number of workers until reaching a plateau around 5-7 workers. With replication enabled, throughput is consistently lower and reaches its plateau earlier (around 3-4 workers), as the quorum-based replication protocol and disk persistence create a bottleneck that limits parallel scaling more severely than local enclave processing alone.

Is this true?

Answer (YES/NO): NO